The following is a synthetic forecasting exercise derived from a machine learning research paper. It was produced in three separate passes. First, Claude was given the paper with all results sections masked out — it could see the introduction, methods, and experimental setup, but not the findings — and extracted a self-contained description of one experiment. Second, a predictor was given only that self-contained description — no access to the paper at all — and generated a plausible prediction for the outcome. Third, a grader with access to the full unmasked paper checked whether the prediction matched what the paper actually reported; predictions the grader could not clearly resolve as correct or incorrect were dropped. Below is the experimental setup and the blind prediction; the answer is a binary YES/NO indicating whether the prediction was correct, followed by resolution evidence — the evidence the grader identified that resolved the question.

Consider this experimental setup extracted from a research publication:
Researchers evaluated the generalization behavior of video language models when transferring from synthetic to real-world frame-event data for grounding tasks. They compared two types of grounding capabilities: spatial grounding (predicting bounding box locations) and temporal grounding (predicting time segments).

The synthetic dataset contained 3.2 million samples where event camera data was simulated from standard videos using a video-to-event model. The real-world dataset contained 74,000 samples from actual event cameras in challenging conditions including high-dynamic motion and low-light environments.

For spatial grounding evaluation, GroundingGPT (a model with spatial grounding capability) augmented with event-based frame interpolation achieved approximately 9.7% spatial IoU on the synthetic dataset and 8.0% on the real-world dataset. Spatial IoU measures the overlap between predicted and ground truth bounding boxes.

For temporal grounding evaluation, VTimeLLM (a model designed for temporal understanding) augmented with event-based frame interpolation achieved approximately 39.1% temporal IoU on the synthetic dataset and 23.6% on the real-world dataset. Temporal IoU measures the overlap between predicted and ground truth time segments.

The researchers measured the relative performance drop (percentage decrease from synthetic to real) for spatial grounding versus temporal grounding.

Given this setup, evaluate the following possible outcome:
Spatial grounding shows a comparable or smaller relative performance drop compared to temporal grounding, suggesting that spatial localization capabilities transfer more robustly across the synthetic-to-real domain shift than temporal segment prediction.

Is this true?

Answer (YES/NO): YES